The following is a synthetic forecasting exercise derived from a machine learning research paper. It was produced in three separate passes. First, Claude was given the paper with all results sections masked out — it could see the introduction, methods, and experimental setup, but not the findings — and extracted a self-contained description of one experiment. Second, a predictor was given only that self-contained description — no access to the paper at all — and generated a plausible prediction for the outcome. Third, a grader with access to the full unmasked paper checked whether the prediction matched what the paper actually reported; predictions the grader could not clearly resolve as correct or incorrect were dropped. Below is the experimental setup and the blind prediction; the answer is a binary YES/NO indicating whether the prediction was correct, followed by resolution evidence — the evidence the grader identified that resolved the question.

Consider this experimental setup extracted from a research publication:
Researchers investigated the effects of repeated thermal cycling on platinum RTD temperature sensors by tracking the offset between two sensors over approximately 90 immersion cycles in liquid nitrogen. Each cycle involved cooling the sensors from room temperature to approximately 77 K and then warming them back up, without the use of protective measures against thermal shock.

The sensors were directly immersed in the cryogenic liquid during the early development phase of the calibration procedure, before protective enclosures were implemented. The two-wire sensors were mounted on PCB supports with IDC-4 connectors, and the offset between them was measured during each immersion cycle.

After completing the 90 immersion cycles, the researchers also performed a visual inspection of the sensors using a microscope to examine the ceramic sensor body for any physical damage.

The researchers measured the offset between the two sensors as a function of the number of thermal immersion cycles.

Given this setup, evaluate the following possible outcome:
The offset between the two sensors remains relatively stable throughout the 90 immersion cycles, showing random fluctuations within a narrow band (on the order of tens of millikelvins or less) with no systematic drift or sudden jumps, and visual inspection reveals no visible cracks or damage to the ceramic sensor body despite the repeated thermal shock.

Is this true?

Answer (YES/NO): NO